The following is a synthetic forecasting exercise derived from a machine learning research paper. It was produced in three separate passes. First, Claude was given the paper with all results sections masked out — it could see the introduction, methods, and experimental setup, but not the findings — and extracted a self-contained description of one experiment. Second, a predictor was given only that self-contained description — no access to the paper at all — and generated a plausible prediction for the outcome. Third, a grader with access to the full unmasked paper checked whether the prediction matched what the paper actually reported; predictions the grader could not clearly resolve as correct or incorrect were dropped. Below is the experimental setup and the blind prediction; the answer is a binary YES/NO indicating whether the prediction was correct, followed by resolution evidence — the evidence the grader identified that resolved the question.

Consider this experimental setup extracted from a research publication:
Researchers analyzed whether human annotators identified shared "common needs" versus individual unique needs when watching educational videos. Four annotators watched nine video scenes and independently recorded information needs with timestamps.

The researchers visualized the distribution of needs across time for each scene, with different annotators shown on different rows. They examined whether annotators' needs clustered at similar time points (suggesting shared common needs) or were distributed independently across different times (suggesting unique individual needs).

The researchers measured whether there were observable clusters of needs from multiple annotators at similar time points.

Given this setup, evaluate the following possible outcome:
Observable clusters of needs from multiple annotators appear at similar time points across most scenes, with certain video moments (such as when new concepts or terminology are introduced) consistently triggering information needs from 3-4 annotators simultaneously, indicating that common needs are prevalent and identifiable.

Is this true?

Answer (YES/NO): NO